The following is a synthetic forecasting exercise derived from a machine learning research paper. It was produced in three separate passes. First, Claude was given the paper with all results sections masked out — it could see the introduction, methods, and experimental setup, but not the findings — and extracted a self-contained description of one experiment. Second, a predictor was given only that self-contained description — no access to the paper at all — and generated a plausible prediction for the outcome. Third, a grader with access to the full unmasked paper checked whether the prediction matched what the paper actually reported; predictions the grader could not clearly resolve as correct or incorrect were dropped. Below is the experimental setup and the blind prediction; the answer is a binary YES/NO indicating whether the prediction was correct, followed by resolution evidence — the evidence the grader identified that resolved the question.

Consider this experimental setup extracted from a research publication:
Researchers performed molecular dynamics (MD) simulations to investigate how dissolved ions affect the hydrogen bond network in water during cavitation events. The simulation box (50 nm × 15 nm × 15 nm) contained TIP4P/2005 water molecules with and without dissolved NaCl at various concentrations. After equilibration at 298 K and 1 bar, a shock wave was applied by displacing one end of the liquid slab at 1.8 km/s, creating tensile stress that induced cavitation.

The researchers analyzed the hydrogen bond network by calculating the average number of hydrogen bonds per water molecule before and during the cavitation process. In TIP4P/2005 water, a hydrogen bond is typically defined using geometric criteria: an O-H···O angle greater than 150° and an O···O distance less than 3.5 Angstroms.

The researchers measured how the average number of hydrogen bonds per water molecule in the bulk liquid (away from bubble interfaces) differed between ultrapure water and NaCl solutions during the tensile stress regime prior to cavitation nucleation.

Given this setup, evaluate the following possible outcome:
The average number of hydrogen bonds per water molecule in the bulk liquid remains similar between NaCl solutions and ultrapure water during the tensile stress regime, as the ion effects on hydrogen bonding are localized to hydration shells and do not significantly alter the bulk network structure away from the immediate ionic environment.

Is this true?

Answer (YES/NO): NO